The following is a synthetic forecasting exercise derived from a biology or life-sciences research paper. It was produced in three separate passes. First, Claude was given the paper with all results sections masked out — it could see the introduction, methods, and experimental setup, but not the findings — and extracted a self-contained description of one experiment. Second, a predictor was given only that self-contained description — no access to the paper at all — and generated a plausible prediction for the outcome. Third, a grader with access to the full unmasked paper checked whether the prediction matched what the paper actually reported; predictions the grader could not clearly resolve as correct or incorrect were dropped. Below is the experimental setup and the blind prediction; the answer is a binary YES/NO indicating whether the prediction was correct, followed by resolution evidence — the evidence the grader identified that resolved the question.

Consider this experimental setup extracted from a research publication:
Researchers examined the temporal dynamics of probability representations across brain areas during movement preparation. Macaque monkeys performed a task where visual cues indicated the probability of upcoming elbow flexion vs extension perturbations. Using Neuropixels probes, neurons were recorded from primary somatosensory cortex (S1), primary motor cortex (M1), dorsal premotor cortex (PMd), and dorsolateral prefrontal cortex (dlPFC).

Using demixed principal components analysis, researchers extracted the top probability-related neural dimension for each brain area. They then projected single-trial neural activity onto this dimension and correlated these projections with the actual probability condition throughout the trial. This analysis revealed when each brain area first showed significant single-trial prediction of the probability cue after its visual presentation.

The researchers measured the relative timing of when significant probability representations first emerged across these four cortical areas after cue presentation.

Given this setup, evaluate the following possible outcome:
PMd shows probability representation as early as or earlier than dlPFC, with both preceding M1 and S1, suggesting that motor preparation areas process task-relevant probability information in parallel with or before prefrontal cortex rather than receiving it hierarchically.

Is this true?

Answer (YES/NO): YES